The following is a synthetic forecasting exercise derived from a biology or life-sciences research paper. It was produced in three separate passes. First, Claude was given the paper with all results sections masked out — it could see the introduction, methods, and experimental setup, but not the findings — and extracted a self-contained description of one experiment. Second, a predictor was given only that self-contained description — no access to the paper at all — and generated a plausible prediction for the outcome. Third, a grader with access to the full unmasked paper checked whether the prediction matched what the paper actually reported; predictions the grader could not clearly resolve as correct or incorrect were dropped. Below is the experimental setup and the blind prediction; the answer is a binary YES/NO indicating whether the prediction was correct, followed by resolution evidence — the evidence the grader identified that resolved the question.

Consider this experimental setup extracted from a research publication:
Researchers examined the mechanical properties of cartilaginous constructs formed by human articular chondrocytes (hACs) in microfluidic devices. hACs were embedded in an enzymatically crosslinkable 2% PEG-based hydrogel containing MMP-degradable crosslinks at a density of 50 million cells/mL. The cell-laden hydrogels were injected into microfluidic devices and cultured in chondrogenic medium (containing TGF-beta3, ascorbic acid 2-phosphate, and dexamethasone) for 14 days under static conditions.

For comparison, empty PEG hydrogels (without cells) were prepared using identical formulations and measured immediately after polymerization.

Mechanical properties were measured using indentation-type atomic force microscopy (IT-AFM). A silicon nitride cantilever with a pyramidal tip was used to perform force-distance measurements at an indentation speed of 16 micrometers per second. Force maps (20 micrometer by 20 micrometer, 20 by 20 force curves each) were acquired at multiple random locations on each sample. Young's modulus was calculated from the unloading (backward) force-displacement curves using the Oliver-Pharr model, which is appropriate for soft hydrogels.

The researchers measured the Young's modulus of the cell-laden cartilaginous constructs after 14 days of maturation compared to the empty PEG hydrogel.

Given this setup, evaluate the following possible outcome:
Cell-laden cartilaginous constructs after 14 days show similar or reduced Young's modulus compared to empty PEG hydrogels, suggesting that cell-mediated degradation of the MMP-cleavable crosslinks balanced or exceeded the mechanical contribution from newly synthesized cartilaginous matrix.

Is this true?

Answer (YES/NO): NO